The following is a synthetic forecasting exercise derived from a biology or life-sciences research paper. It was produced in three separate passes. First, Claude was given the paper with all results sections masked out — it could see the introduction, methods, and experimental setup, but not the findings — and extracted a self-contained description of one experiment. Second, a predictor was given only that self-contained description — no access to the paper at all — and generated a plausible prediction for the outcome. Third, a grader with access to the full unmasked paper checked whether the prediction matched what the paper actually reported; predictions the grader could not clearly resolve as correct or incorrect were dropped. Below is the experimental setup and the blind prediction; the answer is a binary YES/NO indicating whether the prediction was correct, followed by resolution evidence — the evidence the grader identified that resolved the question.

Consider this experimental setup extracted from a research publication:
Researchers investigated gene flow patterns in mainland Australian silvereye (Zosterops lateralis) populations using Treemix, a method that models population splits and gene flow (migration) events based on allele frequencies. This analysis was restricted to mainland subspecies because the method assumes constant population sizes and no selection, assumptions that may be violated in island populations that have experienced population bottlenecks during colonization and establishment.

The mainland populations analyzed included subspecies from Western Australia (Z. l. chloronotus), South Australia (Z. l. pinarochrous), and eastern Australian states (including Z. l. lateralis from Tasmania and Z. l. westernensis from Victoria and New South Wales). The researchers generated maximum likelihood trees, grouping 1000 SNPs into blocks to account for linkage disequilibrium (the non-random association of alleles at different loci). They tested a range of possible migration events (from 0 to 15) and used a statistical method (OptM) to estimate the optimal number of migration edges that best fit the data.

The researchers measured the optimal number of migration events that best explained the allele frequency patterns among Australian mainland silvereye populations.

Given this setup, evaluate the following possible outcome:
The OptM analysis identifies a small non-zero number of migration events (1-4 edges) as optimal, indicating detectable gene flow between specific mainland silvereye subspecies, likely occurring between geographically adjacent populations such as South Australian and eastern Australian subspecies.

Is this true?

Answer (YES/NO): YES